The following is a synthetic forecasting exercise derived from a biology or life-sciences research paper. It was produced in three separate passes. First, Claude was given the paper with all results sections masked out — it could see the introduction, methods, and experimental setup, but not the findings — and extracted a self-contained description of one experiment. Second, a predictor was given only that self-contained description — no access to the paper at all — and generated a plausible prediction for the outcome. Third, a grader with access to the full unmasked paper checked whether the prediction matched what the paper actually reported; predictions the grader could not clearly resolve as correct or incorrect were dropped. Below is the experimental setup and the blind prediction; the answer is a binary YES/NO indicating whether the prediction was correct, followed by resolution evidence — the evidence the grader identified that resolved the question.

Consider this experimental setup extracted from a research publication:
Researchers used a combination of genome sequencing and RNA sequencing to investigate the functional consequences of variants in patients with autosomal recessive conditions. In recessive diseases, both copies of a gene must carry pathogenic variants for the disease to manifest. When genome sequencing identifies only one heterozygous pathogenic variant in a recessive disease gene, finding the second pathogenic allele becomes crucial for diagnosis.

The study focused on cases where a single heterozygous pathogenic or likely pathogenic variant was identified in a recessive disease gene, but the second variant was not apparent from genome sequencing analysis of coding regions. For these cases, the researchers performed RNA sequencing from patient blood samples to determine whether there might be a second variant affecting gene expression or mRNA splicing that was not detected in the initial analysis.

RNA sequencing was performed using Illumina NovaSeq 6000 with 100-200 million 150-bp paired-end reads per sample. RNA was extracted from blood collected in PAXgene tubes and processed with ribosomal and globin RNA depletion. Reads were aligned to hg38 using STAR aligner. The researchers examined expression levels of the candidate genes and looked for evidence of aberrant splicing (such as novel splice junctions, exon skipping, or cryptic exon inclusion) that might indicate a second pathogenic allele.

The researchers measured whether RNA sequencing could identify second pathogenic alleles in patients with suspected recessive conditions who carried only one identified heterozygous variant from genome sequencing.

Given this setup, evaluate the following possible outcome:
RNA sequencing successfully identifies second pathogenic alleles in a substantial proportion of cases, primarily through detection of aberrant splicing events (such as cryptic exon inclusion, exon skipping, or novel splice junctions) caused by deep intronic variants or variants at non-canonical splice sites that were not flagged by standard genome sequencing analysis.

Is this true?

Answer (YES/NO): YES